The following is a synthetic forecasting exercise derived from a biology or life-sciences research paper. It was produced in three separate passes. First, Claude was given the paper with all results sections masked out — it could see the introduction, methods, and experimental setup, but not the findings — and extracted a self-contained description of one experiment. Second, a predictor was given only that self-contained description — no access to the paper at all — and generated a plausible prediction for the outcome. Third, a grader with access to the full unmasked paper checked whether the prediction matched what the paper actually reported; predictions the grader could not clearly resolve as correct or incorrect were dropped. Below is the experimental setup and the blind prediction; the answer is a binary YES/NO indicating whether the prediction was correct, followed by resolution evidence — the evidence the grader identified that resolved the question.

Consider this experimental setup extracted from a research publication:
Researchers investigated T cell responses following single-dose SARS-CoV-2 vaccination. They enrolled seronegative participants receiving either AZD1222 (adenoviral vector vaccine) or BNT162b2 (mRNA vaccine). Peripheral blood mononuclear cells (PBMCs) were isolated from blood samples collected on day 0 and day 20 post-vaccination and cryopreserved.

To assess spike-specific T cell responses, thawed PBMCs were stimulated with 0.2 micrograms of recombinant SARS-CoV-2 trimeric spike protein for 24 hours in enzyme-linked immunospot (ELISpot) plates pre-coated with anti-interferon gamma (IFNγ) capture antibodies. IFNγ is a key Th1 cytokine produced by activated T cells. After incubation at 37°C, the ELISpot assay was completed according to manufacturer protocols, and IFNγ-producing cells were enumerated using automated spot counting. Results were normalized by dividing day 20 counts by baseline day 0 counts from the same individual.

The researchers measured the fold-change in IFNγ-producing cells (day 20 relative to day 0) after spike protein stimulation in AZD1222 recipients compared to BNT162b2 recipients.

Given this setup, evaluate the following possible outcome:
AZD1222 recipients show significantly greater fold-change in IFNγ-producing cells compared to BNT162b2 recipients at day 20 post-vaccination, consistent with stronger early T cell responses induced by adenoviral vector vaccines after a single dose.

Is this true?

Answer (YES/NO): NO